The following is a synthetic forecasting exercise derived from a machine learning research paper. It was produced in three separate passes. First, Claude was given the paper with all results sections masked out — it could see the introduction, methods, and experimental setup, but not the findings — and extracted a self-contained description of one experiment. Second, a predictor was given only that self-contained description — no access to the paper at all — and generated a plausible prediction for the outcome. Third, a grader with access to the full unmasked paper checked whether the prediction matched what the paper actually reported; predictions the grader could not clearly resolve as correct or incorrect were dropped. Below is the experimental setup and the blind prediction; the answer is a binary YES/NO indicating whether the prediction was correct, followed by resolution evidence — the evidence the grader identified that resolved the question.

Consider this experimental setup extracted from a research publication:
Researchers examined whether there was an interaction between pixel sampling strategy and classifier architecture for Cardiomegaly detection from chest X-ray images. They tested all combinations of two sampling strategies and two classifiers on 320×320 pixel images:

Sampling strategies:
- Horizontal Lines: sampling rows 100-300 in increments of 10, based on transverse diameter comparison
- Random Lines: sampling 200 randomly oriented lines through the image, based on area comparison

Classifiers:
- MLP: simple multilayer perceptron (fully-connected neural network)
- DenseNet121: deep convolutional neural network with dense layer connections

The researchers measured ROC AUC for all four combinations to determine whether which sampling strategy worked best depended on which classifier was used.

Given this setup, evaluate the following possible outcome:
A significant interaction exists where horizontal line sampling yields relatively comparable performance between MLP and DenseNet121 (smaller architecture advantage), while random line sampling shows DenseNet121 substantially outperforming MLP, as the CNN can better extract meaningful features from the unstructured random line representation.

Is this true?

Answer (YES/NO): NO